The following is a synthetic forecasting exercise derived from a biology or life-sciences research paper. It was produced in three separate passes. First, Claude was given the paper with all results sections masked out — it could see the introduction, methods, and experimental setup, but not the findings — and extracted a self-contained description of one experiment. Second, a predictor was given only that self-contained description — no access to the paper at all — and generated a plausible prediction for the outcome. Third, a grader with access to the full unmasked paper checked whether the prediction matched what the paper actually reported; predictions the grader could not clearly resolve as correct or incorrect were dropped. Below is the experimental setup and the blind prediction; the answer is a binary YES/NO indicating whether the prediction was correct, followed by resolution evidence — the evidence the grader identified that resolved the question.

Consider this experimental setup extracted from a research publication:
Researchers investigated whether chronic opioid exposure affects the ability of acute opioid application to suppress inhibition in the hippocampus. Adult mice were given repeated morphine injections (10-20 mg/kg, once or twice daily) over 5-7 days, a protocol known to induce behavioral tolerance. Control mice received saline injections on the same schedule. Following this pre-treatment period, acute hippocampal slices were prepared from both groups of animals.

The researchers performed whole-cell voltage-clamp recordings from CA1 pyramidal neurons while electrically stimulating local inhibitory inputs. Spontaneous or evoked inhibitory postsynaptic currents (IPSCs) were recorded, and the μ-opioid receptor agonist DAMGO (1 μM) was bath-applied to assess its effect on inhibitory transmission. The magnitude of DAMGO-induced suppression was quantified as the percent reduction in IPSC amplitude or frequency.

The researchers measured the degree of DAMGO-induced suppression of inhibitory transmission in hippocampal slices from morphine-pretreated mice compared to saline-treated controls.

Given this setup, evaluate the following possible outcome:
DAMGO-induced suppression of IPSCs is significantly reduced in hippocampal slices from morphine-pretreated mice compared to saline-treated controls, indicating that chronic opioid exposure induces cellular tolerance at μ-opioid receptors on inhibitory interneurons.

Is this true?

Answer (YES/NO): YES